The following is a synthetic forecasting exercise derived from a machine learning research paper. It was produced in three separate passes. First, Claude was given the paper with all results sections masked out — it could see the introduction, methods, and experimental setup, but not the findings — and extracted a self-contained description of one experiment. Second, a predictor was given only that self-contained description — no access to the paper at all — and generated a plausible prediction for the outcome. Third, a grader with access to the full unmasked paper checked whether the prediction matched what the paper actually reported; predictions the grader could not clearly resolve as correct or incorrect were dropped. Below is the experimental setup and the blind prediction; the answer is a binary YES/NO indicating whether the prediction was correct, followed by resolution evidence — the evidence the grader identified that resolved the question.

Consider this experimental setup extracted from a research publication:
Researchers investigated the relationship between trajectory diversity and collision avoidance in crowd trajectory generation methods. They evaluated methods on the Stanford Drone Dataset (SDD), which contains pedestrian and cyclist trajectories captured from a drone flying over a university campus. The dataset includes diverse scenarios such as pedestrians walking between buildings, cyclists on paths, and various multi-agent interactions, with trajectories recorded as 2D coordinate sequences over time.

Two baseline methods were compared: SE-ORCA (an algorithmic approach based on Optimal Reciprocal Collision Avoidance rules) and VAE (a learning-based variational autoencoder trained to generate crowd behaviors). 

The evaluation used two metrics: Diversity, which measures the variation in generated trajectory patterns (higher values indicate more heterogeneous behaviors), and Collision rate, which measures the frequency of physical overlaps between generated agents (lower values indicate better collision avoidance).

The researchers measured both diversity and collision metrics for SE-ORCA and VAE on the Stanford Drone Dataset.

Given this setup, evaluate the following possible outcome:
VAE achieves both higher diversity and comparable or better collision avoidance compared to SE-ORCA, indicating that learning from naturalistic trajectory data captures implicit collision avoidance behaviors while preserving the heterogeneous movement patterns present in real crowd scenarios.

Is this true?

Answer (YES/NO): NO